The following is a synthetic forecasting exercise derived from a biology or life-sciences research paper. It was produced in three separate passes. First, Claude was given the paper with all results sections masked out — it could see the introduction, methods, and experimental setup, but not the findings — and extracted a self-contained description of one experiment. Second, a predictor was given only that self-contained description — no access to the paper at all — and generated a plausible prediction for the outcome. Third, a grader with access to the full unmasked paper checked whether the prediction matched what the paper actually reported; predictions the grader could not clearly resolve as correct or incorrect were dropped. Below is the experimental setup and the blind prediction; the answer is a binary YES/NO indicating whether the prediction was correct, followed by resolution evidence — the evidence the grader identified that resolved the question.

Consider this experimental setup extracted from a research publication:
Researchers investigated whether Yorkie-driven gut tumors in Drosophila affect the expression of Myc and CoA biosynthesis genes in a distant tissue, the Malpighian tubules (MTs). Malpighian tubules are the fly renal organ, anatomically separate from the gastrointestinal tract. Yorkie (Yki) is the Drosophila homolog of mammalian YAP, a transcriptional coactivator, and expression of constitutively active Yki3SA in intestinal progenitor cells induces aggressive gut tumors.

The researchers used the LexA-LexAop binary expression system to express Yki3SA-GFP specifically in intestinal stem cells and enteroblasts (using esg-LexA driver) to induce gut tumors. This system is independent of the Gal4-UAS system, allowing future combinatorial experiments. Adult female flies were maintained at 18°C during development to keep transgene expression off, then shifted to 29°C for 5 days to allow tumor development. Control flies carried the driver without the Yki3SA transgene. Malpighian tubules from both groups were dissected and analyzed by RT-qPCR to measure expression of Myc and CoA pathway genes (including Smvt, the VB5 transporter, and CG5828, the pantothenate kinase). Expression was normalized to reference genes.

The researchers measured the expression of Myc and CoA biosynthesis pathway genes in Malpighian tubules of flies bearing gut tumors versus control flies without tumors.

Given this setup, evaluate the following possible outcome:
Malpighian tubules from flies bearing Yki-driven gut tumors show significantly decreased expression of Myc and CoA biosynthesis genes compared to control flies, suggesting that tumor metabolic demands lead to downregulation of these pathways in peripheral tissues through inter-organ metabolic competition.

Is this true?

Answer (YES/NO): NO